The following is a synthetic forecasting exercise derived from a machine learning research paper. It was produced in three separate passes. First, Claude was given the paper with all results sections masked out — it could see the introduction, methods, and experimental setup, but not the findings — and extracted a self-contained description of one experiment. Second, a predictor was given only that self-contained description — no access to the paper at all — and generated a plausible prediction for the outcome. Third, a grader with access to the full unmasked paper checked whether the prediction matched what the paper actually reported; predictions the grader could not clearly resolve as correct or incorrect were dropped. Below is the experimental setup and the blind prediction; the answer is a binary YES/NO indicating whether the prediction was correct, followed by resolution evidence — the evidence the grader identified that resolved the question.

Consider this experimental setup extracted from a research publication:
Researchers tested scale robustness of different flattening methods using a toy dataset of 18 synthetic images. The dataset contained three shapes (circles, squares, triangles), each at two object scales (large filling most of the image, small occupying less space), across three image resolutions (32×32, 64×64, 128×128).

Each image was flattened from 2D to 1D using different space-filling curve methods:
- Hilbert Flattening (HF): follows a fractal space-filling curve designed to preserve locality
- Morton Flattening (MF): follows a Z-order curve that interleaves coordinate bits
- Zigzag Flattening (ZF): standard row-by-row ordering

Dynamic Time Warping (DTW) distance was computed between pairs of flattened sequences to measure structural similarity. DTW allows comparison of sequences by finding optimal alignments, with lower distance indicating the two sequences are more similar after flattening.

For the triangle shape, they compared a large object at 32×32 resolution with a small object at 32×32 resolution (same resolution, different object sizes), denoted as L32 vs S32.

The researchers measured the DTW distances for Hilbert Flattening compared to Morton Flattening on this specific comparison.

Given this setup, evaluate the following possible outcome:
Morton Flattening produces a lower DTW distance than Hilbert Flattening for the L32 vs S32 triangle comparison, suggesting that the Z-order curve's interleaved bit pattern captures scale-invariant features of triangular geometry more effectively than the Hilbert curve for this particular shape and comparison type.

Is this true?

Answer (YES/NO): YES